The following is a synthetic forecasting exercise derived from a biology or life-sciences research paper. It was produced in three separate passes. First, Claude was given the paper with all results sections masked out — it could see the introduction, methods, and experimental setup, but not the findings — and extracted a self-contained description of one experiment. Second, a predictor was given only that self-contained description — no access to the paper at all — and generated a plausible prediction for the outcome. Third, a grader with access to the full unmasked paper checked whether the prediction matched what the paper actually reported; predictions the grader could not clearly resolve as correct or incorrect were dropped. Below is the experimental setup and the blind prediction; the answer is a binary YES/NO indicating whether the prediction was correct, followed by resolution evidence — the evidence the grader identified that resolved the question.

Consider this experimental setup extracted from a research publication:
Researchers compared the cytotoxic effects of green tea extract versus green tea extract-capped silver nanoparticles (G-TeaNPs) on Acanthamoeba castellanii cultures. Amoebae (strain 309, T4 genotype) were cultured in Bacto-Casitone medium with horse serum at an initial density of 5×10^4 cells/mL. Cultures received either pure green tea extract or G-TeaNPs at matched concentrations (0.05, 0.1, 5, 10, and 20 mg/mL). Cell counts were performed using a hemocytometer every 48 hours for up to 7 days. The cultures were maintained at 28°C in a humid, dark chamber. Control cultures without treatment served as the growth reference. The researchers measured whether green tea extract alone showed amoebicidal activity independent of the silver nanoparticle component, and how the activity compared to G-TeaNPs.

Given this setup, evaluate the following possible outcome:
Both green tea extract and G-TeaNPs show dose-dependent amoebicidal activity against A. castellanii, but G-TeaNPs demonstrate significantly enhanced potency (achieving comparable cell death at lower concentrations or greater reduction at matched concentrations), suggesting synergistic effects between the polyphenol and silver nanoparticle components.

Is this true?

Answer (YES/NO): NO